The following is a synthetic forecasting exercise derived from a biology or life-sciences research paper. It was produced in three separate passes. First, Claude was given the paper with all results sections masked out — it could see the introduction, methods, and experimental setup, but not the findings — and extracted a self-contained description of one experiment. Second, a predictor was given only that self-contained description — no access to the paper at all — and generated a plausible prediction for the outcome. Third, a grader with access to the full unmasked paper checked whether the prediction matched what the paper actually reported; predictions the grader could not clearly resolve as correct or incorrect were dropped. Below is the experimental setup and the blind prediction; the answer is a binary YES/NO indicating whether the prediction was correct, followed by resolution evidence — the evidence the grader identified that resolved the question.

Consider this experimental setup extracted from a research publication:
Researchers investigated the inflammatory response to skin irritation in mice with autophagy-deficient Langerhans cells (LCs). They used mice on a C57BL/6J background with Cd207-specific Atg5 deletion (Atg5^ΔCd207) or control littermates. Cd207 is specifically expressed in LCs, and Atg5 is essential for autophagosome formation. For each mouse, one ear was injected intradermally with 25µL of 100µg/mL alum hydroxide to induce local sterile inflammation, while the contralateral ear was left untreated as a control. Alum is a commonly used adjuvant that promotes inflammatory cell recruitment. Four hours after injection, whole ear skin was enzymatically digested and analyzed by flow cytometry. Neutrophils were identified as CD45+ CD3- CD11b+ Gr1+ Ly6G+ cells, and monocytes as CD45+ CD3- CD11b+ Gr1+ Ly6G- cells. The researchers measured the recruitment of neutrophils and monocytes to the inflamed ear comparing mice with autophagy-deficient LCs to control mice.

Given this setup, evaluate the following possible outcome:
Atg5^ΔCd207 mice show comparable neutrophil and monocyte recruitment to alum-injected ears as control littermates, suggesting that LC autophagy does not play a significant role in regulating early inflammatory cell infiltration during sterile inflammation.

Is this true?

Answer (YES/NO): NO